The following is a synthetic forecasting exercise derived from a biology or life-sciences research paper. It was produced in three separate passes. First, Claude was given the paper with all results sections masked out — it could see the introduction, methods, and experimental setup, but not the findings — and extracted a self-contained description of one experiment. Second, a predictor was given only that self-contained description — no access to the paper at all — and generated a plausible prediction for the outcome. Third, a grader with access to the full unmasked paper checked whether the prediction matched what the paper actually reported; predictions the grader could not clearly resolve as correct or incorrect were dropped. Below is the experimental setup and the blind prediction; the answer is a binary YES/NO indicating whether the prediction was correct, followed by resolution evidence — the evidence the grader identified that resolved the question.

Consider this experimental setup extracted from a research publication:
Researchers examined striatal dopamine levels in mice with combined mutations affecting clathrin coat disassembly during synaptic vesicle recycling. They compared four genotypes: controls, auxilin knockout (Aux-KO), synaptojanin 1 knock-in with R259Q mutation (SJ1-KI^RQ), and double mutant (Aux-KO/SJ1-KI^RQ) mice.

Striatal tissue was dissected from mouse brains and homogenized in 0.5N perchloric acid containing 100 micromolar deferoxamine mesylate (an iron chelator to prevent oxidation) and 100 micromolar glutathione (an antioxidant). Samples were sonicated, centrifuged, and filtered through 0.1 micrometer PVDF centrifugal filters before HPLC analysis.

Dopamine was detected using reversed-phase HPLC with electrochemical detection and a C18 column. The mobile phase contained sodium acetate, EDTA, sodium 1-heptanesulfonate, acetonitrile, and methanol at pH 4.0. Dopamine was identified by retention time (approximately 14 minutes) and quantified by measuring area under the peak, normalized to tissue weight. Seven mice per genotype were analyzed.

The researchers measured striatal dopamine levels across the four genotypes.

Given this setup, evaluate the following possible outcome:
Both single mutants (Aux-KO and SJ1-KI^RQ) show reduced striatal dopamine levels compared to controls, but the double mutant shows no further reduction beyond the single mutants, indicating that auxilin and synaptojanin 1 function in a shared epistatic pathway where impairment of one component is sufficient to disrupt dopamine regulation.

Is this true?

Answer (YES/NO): NO